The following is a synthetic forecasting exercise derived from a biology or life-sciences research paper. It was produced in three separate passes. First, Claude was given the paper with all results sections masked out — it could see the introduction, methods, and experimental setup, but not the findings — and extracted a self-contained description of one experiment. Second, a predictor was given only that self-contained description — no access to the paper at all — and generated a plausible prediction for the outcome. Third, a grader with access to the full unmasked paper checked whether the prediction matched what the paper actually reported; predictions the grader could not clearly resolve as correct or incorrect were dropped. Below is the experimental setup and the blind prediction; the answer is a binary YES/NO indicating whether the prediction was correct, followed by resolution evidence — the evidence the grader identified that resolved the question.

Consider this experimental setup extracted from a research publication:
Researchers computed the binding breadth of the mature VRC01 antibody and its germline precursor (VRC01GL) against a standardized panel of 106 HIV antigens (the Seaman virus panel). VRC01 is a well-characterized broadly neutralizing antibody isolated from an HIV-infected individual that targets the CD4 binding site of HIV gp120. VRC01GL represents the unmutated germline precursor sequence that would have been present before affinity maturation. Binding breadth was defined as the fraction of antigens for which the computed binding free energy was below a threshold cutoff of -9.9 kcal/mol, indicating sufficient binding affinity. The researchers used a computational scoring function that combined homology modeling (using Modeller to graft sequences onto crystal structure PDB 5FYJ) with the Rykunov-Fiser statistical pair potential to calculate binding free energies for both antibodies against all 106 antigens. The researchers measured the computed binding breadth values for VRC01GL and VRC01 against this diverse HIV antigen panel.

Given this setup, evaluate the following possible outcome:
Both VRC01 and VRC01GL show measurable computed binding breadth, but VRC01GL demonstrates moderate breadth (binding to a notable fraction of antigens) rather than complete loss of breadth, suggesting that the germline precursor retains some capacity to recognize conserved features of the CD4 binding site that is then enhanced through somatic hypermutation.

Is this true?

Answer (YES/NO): NO